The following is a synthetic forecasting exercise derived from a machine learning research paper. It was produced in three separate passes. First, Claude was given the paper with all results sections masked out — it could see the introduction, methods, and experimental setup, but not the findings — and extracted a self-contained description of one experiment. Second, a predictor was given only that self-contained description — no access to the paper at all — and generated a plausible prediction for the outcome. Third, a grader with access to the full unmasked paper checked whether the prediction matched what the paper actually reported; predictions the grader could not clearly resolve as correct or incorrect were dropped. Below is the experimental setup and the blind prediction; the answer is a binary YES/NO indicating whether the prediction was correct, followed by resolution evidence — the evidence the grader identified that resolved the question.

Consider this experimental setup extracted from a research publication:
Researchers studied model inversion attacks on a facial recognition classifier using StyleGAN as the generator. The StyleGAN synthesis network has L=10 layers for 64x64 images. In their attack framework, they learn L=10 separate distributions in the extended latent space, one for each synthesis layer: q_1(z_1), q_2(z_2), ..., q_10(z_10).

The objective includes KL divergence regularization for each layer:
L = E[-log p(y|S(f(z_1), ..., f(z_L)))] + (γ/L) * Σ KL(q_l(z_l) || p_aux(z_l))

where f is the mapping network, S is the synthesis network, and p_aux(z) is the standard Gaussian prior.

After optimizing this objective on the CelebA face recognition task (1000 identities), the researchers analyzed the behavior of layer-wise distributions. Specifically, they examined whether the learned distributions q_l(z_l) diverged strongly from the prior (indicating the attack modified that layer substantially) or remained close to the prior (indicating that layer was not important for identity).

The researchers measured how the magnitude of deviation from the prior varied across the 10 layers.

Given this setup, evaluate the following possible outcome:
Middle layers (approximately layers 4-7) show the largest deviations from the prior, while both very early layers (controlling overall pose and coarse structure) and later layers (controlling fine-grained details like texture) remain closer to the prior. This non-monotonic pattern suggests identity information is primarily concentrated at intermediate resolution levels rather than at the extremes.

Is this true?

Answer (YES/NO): NO